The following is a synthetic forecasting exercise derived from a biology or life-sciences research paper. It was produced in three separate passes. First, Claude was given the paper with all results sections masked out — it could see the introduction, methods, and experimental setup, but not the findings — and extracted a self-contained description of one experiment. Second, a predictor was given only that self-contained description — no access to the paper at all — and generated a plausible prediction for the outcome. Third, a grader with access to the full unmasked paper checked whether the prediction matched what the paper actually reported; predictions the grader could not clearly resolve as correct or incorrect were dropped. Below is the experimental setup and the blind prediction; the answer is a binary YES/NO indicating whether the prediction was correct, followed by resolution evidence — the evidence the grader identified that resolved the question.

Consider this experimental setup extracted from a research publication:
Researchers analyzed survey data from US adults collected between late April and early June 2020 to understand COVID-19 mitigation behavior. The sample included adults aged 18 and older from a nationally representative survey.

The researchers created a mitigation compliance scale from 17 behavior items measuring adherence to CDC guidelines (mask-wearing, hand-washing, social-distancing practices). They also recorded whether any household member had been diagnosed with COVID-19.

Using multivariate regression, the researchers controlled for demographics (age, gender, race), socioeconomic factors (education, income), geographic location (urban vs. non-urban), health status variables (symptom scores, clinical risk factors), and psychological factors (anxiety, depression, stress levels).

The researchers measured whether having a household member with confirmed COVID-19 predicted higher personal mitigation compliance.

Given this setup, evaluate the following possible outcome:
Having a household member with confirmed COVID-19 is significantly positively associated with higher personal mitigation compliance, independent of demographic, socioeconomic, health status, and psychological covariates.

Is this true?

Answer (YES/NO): NO